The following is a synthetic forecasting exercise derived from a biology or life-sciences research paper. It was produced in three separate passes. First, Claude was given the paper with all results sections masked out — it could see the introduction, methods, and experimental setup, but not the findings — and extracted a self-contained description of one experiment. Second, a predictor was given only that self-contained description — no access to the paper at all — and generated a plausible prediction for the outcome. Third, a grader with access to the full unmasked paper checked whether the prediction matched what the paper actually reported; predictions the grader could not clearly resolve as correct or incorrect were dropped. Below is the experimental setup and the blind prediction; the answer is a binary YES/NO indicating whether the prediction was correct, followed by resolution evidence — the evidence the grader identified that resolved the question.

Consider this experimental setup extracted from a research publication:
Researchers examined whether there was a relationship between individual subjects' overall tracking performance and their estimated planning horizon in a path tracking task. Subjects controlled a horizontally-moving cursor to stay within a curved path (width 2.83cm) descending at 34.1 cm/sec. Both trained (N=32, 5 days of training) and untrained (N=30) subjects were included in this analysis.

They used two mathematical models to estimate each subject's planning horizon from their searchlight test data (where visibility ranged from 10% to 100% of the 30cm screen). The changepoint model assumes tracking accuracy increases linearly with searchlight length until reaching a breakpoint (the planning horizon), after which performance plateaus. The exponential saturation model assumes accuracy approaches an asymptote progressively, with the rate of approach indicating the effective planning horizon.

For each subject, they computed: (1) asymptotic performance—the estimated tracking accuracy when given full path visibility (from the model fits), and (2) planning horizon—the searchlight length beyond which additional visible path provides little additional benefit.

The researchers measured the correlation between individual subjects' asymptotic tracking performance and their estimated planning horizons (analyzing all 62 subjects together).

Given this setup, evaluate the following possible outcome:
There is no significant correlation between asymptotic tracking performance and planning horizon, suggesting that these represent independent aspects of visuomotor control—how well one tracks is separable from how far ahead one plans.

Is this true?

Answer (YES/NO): NO